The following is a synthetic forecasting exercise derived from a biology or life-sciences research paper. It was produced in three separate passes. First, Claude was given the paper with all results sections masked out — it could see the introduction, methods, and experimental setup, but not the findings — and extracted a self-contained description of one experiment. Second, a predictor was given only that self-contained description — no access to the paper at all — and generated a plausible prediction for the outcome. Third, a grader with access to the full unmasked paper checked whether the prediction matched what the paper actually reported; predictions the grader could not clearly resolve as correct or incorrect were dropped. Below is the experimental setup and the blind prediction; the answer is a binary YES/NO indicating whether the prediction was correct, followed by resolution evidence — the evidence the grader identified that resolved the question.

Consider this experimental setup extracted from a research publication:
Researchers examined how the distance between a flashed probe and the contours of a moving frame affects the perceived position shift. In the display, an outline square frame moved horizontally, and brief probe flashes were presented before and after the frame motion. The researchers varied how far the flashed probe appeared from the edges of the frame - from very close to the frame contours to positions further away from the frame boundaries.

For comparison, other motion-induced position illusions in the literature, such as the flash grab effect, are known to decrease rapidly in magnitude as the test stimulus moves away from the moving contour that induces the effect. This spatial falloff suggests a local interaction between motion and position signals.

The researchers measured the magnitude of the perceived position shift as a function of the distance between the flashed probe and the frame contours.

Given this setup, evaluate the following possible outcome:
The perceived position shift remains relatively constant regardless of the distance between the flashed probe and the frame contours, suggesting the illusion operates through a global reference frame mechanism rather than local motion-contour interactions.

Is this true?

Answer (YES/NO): YES